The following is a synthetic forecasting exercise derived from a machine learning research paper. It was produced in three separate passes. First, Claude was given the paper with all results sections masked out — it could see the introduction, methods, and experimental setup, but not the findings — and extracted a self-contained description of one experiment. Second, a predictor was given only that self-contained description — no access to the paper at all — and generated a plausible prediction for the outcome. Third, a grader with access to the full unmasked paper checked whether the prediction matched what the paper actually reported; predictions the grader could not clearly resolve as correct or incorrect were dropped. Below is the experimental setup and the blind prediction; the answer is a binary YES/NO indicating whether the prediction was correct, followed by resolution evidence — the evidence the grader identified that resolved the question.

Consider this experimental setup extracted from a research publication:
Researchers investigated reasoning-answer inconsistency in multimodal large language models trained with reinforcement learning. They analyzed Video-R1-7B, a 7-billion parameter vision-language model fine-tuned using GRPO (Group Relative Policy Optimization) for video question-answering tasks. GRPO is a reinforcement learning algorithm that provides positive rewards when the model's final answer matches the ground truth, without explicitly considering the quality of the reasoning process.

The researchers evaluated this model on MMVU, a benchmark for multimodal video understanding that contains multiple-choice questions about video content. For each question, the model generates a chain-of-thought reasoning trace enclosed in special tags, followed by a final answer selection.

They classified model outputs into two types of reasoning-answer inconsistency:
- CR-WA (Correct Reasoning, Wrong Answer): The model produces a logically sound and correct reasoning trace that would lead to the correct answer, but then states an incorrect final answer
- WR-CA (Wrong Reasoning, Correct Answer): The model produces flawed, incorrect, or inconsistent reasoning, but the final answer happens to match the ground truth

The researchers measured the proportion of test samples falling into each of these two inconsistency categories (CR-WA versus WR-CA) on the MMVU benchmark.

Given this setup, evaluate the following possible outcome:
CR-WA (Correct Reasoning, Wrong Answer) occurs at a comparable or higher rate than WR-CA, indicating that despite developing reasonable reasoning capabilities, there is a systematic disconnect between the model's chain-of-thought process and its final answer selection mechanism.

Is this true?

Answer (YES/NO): YES